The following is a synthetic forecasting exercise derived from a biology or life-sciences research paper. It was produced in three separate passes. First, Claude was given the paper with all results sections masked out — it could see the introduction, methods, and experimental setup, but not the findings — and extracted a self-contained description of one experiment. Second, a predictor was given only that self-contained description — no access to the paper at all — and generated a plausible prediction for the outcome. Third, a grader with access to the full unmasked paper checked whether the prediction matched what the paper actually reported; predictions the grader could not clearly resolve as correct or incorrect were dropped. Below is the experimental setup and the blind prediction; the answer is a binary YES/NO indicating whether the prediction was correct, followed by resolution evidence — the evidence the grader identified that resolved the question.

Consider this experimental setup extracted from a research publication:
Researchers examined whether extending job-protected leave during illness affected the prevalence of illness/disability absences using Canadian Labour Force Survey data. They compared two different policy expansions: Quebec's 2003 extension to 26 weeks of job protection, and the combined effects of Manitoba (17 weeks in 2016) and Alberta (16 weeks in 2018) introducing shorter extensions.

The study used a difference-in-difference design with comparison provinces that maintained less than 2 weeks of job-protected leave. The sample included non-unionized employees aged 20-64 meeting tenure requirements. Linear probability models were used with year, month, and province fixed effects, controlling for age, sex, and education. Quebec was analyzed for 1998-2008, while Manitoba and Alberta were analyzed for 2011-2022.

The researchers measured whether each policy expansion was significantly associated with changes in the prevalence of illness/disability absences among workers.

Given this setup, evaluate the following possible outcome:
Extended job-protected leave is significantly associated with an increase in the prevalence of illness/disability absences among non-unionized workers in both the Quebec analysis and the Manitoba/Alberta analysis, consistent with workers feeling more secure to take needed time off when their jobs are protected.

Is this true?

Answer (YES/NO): NO